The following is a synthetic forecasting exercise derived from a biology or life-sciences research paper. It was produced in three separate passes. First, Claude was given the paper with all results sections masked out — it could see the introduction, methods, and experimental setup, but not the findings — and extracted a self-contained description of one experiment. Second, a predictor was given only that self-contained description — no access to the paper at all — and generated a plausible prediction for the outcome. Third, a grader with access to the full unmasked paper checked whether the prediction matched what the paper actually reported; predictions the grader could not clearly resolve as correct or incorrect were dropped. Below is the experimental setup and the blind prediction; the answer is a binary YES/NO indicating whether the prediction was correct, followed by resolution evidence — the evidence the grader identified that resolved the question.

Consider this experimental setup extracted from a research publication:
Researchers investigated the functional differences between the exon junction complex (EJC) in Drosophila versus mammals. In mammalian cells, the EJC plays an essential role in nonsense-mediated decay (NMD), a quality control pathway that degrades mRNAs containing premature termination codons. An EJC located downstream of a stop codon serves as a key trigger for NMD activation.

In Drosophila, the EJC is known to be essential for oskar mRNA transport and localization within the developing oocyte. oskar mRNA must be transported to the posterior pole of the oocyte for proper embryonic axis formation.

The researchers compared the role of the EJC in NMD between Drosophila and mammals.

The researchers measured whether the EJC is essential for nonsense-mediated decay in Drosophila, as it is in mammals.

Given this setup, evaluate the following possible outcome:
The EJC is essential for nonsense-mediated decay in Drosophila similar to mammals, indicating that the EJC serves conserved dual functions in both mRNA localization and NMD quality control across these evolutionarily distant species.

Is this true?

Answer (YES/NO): NO